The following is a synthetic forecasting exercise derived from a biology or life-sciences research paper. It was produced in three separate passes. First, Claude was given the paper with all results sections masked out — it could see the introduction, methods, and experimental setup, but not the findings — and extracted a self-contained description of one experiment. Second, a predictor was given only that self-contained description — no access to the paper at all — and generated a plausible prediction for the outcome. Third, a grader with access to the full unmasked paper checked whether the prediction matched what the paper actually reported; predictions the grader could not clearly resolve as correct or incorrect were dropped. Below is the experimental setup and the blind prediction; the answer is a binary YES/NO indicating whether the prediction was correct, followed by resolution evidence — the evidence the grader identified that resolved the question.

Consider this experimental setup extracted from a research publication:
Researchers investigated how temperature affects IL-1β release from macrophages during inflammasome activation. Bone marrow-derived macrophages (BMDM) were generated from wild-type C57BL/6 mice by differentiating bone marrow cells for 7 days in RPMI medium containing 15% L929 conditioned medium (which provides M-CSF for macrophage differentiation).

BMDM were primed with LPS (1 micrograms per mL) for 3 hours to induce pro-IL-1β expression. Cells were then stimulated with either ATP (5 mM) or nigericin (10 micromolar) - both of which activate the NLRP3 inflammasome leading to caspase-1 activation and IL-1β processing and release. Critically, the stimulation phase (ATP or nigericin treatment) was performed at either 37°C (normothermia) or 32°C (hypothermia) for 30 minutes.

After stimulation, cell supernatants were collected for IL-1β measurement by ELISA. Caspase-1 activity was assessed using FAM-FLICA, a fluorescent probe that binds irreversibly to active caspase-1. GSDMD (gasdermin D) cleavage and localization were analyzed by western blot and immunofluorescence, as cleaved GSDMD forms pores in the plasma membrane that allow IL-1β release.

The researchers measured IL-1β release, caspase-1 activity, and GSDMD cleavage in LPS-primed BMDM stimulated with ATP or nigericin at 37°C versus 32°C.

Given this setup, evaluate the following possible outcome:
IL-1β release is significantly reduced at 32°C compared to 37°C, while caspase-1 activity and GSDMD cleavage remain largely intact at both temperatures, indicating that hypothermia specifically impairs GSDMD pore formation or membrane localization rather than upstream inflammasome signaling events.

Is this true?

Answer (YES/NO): NO